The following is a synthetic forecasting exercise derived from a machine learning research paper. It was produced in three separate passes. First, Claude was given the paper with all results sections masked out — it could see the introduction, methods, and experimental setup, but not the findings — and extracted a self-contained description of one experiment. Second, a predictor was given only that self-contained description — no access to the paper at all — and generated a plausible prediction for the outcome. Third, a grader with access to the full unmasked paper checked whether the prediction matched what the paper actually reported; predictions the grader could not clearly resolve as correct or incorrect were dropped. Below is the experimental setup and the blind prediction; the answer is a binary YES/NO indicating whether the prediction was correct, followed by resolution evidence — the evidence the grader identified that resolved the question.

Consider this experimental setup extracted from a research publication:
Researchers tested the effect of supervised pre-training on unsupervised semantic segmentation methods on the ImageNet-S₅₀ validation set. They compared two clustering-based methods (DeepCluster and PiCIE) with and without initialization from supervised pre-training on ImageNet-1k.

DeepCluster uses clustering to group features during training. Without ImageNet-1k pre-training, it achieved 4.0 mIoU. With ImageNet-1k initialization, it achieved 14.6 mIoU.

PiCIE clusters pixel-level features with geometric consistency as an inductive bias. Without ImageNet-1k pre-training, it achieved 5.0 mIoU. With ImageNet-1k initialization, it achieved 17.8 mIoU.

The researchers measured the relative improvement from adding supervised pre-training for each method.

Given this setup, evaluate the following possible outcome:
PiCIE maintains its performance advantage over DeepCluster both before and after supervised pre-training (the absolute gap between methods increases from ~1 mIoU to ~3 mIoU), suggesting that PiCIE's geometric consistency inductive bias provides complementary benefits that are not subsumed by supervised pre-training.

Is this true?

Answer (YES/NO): YES